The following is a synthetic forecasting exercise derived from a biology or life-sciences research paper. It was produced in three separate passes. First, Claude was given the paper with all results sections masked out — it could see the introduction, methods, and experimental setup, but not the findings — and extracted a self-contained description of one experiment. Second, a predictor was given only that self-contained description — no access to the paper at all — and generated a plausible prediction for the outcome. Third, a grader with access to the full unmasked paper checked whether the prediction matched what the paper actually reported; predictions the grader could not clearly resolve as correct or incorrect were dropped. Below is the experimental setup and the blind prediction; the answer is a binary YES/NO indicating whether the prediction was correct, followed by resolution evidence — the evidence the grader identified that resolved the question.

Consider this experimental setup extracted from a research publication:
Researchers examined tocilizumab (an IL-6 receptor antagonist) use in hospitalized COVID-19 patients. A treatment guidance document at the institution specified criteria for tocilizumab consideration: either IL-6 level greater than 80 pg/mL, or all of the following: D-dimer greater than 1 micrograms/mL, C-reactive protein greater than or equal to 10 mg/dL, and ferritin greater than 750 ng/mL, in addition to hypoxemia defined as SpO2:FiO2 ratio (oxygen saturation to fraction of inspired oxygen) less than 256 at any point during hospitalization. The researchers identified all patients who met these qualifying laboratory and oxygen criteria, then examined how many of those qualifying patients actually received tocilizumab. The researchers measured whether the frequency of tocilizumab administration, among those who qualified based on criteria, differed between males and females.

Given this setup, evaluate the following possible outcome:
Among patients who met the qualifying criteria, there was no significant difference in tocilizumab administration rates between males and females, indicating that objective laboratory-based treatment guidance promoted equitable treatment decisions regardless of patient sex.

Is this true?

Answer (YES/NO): NO